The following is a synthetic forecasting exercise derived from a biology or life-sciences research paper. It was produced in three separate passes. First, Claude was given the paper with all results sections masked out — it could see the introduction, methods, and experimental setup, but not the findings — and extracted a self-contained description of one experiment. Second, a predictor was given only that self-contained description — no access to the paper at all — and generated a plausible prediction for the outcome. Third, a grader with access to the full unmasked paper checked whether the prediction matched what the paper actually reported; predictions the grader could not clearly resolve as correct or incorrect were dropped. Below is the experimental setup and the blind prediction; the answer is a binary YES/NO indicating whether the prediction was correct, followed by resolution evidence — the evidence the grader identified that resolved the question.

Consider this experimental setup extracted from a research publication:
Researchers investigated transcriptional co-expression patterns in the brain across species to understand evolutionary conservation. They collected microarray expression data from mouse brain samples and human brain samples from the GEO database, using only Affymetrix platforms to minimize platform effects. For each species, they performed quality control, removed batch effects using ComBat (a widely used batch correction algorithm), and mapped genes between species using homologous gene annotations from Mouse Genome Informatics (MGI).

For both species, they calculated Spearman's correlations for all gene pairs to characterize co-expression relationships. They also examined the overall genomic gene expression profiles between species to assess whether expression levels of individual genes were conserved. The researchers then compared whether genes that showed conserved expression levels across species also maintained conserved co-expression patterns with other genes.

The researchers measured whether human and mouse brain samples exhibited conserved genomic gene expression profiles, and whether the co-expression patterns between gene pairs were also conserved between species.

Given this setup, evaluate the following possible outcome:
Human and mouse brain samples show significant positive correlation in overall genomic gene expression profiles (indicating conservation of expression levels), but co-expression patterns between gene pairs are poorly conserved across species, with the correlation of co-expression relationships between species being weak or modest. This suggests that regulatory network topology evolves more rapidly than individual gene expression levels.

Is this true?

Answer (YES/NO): YES